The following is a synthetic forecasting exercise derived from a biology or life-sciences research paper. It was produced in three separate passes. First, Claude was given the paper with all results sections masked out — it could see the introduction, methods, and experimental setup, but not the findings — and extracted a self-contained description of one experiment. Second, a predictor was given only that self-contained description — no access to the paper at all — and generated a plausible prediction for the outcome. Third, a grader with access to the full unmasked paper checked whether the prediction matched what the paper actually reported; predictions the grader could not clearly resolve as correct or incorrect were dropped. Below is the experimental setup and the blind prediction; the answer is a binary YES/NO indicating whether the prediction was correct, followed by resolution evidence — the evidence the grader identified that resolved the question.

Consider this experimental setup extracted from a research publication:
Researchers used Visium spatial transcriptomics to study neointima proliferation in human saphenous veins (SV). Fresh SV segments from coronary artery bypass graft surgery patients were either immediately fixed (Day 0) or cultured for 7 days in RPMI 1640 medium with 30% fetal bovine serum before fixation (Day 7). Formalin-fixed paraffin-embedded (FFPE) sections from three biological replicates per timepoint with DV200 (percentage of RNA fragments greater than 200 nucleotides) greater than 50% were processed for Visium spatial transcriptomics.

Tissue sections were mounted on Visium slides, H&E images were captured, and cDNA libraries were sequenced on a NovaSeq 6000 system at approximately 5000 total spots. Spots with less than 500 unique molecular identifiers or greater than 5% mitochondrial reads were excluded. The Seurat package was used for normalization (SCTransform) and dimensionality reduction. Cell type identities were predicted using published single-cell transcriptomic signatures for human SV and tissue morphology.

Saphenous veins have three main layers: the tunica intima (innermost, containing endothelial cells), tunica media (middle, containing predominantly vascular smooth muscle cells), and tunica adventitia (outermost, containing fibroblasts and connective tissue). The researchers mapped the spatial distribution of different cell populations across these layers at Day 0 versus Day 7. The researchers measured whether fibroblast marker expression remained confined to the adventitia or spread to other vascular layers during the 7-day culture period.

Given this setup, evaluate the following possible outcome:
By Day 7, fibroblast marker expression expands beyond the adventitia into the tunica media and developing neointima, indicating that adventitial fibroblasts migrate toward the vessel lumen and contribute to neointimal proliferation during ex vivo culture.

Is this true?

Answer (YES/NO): NO